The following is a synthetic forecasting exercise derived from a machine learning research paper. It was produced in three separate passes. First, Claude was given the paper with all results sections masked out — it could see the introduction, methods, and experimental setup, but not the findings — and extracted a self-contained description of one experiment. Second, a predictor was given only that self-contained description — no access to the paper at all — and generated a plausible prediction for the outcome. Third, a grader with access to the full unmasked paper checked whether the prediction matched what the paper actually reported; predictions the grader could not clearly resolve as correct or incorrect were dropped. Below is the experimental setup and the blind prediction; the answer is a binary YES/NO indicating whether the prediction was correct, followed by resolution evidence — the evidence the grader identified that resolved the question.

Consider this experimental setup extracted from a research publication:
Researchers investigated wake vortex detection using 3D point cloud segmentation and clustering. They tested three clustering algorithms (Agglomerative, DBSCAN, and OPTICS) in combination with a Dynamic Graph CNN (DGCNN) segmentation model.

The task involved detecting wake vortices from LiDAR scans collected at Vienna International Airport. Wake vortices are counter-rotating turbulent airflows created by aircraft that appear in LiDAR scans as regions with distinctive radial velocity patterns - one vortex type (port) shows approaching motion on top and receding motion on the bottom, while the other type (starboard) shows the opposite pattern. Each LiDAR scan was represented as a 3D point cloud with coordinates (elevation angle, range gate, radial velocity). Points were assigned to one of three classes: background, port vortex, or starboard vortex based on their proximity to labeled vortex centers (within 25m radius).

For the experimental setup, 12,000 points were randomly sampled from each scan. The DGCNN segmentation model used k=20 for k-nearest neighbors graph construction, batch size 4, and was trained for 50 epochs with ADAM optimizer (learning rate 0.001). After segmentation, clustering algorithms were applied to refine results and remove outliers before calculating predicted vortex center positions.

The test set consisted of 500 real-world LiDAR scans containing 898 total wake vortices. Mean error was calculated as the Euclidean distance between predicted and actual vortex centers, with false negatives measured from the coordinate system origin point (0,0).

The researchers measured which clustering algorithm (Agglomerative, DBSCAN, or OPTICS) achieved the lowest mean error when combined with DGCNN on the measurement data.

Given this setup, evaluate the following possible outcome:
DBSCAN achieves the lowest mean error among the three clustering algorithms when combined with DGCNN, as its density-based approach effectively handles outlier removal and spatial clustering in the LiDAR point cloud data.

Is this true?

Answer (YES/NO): NO